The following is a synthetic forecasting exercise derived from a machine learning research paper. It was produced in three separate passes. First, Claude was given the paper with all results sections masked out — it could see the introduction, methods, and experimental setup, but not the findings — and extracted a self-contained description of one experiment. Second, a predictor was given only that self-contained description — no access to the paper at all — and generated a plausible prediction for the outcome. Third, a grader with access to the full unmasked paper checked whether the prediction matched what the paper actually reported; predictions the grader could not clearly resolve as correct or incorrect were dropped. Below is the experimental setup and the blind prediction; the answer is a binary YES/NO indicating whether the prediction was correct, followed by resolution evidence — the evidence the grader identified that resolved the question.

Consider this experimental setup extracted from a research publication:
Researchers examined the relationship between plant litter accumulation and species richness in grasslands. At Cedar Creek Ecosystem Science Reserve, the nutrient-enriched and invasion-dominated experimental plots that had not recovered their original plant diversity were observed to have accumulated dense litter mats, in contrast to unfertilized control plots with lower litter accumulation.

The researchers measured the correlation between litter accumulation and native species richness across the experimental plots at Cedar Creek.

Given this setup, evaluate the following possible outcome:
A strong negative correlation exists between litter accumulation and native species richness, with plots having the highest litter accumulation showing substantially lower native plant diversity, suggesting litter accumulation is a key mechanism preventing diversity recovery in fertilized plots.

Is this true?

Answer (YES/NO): NO